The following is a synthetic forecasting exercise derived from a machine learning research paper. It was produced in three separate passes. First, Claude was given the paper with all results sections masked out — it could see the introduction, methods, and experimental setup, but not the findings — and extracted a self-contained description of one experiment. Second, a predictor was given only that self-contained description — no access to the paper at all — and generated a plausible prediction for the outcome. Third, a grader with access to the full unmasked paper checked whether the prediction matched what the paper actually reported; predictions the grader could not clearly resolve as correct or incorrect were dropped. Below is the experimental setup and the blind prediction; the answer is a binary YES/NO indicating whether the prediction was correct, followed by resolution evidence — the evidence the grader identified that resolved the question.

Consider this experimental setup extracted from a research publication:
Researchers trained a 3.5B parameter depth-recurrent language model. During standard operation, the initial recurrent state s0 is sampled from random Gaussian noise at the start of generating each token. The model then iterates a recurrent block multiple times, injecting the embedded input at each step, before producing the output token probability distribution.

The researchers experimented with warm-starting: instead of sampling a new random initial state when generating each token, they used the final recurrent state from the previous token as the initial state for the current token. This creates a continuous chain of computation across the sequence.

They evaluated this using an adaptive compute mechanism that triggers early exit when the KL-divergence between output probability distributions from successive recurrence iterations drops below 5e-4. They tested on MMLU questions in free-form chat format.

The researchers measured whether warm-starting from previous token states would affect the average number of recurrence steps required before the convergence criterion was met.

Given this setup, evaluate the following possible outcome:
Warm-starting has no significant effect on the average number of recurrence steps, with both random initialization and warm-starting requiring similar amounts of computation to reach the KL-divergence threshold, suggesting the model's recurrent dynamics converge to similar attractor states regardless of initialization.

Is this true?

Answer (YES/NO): NO